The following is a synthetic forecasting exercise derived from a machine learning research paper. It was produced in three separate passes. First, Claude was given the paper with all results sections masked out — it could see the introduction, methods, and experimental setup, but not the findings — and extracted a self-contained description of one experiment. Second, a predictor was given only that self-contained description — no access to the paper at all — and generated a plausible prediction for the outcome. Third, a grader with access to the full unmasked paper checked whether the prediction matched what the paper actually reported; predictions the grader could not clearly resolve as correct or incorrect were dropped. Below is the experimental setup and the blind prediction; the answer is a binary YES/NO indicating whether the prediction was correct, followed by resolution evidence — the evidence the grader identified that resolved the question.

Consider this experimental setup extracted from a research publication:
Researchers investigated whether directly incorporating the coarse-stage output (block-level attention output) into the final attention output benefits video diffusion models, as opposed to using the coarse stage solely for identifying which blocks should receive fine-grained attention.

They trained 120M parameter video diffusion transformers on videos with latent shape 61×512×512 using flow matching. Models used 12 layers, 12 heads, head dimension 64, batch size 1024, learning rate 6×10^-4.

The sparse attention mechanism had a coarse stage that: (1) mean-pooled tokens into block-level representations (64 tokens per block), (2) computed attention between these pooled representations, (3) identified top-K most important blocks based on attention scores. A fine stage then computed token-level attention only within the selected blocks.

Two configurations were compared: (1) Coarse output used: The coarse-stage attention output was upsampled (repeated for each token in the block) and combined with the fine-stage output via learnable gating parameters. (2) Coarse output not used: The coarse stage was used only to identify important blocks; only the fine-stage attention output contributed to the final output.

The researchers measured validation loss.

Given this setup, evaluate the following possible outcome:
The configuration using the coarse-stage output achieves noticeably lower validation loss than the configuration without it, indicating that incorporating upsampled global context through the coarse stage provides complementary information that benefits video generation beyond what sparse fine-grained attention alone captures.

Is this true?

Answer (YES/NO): YES